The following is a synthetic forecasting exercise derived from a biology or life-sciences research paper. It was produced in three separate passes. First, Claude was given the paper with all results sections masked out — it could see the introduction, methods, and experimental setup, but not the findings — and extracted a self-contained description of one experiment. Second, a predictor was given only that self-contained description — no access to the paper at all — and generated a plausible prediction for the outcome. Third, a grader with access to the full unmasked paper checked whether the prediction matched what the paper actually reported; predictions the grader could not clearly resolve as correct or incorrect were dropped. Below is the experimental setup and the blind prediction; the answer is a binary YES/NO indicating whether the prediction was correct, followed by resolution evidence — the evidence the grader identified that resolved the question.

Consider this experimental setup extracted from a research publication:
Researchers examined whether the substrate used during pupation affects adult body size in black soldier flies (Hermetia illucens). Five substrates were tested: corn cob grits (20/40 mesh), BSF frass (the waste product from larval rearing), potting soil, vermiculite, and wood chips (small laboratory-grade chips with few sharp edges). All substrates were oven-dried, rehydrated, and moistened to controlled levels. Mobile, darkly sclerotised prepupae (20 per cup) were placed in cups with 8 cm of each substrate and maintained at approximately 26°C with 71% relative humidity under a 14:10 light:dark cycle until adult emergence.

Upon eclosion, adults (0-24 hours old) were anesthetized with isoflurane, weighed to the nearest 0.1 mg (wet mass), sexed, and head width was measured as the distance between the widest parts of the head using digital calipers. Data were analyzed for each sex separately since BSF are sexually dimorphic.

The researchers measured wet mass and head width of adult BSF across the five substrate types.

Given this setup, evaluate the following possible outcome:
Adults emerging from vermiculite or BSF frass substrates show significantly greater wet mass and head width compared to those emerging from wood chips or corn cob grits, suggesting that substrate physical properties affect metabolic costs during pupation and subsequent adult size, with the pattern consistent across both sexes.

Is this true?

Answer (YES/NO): NO